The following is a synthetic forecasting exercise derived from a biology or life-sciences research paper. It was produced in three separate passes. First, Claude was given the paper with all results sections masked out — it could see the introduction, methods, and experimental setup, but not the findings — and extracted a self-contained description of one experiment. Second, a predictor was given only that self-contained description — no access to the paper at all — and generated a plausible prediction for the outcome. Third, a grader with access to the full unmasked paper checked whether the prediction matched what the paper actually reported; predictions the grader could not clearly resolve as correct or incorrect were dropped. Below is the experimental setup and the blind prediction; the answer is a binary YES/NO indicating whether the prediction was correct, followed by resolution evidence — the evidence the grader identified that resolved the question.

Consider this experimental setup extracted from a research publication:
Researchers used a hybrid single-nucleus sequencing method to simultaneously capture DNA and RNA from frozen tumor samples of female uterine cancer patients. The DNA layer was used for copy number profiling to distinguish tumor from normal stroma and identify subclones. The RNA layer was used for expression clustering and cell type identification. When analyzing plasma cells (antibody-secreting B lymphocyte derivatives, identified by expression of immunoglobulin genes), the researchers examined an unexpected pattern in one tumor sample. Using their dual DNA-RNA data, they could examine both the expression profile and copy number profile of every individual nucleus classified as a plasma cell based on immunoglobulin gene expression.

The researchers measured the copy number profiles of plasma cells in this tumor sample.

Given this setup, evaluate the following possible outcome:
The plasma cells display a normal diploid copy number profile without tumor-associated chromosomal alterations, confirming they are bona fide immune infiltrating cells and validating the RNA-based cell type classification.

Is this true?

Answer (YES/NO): NO